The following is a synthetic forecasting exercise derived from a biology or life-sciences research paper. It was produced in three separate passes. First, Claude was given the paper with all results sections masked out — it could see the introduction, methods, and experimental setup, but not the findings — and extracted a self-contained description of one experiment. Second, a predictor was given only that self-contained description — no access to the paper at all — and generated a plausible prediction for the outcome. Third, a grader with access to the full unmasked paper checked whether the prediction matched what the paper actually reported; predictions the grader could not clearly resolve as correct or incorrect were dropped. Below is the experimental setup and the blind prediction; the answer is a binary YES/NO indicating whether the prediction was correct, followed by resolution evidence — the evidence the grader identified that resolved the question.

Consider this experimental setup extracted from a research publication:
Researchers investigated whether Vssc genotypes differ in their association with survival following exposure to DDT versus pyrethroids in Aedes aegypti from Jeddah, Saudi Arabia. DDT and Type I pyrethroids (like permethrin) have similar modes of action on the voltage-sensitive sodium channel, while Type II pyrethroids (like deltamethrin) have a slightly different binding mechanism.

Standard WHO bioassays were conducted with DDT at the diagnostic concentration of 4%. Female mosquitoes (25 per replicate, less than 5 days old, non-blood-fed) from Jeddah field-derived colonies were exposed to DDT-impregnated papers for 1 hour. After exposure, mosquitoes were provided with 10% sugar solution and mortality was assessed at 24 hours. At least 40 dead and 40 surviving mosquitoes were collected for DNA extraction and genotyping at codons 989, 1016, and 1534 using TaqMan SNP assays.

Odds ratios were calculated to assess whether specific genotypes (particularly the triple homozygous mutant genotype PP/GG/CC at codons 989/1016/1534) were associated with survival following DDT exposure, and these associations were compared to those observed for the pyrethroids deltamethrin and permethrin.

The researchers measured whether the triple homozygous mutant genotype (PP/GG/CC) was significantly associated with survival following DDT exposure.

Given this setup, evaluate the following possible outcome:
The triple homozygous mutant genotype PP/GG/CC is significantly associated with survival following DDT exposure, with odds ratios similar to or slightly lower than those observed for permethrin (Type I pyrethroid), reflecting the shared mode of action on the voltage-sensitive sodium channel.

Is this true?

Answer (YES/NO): NO